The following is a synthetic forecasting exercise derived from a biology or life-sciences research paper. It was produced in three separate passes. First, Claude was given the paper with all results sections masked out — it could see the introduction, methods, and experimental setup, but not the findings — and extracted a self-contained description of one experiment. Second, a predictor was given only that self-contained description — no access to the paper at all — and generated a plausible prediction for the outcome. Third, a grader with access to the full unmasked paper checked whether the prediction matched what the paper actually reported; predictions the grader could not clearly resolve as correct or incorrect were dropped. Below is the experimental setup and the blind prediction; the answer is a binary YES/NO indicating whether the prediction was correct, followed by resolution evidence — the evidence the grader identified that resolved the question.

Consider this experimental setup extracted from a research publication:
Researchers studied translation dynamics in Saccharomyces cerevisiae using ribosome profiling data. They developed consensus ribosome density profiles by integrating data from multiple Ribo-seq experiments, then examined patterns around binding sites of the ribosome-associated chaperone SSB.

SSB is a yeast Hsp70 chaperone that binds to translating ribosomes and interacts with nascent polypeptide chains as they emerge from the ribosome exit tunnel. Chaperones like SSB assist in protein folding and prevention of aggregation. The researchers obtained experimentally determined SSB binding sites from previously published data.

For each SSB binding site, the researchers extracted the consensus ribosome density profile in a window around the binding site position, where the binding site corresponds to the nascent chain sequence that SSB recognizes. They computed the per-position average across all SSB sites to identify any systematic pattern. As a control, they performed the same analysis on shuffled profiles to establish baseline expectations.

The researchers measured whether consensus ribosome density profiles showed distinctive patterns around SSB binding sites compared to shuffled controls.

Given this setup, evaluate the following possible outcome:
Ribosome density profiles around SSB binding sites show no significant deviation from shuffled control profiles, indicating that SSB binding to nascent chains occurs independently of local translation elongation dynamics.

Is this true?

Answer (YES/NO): NO